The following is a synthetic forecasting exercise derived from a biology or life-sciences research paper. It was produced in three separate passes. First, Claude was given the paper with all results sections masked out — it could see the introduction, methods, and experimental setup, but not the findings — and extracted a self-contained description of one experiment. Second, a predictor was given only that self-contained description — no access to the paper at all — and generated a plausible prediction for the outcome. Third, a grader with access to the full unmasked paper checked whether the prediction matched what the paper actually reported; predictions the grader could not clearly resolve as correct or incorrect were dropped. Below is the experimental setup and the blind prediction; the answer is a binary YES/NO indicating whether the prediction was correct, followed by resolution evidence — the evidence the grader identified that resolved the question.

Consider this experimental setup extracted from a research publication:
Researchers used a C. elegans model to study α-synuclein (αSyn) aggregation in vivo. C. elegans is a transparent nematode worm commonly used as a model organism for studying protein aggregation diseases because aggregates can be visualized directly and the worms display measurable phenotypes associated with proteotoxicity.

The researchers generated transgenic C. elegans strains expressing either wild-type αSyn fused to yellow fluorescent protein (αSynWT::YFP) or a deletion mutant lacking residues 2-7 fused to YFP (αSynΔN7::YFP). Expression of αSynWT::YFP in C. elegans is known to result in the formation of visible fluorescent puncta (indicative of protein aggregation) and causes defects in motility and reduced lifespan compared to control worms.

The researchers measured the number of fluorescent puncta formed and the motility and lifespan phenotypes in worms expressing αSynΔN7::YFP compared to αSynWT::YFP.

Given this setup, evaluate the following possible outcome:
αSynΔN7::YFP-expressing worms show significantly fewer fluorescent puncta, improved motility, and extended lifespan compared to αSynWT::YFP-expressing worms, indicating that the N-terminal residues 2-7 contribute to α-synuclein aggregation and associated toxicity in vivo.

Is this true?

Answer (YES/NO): YES